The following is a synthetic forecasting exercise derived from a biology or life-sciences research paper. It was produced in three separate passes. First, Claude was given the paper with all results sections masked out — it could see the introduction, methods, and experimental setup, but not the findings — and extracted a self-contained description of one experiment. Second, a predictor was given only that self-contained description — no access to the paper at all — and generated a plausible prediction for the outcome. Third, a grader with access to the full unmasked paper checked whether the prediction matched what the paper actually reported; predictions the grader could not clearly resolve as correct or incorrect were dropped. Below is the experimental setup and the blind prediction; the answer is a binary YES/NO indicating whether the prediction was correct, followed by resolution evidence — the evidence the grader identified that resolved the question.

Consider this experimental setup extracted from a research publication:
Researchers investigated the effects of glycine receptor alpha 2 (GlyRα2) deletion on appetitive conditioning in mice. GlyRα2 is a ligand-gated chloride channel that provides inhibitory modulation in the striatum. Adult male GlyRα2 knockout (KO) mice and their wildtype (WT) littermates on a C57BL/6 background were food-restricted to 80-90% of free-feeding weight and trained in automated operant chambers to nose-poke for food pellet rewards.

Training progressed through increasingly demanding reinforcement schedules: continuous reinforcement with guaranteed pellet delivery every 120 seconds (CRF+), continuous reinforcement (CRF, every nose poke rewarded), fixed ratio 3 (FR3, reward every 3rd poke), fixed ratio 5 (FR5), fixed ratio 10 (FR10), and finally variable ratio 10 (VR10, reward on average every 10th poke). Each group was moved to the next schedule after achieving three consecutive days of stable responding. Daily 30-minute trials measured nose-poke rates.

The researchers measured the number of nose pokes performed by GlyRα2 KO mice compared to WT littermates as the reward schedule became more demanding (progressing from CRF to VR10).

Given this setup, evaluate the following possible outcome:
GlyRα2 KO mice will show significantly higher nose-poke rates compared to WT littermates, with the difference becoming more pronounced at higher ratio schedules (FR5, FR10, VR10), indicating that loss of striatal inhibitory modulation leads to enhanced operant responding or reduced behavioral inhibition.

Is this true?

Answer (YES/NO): YES